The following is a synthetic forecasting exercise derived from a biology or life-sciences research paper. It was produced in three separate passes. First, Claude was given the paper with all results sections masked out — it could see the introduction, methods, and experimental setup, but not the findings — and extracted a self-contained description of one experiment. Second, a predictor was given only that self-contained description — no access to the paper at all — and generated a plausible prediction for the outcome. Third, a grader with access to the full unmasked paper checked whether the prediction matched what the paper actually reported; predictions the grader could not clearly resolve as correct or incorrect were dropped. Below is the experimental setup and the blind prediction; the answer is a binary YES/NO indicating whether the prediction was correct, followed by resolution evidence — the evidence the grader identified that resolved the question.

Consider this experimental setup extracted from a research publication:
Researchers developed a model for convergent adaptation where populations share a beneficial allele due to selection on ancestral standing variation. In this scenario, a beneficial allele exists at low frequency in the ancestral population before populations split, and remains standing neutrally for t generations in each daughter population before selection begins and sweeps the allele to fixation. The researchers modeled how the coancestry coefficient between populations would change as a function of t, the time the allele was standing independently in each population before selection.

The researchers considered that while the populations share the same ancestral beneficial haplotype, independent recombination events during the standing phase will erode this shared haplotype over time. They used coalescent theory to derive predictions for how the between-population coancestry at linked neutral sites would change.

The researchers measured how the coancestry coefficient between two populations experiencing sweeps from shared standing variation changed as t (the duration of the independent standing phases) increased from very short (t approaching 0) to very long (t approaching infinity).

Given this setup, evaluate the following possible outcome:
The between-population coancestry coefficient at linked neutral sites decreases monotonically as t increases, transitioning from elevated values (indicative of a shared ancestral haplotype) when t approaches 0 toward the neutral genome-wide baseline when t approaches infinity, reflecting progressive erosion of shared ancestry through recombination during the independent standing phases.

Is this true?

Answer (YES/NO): YES